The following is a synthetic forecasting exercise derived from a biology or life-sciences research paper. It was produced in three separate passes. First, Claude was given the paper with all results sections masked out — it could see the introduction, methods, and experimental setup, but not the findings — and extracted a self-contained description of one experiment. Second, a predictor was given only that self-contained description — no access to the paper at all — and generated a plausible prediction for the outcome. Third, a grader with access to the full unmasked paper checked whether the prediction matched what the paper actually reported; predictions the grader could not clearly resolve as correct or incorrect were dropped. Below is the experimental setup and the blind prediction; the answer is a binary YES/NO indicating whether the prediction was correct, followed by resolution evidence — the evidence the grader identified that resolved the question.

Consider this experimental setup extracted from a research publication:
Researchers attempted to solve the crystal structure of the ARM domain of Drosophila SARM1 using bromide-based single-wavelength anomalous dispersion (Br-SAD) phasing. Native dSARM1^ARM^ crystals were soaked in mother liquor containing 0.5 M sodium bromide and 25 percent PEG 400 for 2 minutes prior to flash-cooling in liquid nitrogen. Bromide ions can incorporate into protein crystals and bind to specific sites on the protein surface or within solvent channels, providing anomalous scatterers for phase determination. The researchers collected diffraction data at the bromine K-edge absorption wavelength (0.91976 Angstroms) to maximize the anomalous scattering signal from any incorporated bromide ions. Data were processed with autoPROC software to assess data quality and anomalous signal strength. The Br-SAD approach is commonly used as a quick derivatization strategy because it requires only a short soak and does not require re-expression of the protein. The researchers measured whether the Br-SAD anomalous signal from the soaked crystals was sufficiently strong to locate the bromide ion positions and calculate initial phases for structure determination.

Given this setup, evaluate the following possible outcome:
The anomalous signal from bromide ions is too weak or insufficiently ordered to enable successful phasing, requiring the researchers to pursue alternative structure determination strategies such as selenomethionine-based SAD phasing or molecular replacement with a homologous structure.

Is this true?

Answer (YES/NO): YES